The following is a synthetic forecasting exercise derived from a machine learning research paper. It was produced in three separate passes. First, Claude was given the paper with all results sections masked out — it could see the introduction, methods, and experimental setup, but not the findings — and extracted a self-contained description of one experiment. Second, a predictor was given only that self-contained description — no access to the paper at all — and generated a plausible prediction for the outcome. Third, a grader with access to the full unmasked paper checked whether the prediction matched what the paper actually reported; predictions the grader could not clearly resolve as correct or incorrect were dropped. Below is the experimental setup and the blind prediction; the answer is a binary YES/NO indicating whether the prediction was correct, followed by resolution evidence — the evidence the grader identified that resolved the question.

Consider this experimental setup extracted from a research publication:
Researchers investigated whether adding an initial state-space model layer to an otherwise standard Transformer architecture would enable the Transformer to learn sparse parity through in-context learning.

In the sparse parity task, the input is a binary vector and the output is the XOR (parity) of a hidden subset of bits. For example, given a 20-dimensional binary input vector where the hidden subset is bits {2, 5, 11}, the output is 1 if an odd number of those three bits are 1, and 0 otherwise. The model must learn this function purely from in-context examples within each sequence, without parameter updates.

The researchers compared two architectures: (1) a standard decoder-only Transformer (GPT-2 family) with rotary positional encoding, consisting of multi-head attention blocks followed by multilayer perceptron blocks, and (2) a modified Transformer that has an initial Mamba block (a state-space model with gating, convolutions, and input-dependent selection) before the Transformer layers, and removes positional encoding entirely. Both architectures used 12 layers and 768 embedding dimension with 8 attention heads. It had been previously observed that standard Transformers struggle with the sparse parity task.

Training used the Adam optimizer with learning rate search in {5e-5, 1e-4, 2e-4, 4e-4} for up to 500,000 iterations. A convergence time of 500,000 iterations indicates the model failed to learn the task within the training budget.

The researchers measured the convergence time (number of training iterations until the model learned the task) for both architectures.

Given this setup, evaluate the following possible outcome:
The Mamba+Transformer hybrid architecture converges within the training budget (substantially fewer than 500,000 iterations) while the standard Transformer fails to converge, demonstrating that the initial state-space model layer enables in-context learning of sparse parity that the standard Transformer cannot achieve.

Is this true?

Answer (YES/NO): YES